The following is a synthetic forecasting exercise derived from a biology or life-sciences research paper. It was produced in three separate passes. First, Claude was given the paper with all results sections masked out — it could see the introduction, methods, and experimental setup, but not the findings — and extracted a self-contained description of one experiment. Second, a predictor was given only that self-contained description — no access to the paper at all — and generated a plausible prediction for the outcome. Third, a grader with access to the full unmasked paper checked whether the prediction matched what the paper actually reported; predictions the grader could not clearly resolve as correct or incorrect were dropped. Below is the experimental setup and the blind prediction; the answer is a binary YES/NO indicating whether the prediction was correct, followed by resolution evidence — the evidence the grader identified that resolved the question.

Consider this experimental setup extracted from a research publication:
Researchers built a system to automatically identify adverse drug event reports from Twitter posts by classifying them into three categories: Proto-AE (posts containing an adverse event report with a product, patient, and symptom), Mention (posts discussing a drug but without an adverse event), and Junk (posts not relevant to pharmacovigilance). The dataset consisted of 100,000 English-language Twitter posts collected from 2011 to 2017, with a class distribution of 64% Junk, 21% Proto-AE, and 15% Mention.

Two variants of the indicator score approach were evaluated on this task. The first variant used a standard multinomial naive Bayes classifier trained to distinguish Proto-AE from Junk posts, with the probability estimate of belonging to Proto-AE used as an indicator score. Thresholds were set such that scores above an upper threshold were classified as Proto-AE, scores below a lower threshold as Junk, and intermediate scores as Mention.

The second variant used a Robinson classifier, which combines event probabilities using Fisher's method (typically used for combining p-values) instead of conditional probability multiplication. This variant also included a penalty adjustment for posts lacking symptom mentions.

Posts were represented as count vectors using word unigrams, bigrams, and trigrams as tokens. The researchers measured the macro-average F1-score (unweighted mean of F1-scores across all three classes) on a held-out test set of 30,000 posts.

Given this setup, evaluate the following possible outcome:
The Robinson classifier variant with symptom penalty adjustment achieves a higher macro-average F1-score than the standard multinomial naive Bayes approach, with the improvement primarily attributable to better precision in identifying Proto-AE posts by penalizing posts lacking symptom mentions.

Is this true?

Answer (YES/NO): NO